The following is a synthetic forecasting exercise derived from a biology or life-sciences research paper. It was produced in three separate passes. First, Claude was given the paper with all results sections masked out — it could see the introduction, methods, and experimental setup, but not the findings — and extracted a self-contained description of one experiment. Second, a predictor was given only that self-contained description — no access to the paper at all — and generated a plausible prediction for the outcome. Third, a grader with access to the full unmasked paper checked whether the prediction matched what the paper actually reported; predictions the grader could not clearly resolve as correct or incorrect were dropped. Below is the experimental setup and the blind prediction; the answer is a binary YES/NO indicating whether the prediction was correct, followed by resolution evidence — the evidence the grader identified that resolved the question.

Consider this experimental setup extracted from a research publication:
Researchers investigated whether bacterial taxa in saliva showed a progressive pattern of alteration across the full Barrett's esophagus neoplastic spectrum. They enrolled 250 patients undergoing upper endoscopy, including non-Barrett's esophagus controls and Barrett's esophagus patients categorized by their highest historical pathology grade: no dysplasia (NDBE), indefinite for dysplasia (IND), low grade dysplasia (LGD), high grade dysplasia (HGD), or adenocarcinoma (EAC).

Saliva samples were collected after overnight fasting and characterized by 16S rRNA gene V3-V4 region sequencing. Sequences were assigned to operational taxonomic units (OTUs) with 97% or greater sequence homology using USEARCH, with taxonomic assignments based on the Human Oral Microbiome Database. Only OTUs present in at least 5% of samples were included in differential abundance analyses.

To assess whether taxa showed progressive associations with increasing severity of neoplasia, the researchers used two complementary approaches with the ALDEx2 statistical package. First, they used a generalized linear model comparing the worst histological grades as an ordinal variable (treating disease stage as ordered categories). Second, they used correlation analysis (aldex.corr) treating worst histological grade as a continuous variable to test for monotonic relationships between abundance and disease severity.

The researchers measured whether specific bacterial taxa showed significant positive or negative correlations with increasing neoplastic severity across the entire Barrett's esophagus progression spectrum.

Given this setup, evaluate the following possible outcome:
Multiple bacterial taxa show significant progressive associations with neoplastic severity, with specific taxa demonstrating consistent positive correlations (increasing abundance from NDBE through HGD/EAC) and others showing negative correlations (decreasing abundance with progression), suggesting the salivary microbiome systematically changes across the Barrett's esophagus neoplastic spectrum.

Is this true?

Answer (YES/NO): YES